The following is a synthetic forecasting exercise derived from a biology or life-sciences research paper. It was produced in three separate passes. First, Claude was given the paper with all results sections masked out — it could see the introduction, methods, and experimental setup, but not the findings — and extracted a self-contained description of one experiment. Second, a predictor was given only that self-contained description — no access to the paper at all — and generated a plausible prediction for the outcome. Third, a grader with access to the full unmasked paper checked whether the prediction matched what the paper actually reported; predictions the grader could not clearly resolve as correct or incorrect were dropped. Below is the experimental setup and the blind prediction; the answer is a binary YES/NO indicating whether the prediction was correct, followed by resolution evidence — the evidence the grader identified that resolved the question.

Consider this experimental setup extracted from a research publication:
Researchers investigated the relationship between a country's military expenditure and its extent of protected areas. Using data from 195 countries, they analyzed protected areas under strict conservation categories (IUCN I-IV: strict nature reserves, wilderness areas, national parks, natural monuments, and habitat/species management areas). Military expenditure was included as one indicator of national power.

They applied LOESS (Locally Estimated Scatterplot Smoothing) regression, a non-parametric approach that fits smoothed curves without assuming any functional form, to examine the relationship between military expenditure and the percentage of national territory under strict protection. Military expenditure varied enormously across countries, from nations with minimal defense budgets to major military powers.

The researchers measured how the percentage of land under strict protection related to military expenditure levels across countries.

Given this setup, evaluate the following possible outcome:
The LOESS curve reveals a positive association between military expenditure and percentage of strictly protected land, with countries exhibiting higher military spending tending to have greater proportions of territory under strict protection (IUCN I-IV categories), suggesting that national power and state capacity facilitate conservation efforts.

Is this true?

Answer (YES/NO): NO